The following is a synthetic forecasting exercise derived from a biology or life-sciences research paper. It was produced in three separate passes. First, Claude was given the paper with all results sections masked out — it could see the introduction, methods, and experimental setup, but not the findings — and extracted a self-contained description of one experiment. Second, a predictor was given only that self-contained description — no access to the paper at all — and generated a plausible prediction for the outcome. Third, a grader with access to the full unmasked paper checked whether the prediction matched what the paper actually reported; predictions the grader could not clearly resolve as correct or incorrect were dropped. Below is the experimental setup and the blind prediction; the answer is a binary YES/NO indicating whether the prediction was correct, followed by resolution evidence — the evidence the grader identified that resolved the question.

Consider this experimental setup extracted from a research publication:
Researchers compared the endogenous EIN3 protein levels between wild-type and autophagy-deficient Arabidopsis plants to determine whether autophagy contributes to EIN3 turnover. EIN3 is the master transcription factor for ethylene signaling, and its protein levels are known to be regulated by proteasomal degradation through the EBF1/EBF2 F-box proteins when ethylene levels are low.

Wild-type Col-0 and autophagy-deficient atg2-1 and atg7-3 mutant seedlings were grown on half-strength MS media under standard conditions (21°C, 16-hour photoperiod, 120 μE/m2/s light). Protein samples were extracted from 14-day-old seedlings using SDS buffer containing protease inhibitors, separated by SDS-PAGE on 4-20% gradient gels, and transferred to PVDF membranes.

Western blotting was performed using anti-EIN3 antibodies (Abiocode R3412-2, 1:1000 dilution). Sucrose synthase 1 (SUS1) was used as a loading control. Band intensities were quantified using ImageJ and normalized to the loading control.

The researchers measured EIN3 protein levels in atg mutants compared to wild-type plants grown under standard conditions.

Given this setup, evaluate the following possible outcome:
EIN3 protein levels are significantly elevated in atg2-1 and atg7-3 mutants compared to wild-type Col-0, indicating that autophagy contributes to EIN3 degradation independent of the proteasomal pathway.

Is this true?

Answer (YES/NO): YES